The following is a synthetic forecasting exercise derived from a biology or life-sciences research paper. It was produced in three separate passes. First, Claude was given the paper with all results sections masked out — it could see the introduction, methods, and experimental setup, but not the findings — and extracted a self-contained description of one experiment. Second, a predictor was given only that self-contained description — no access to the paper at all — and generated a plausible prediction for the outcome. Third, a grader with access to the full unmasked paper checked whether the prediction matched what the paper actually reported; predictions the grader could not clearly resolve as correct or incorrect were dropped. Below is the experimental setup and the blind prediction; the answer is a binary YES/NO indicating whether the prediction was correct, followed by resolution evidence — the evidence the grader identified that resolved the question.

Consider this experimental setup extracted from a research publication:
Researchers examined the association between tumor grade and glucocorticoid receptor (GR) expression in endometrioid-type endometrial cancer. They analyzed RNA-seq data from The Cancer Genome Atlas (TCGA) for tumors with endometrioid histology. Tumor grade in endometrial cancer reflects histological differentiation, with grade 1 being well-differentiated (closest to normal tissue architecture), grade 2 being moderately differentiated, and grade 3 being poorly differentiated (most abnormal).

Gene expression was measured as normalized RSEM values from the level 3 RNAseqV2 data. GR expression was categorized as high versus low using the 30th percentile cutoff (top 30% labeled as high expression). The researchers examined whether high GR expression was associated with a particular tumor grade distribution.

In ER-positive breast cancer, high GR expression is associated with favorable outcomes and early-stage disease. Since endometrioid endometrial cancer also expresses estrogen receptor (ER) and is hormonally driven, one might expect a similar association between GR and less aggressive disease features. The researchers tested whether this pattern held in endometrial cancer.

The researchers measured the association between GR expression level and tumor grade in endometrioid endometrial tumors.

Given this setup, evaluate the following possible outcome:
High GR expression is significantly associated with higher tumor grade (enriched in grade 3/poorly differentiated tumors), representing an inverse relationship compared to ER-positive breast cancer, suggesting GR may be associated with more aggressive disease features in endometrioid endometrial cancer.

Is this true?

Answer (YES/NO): YES